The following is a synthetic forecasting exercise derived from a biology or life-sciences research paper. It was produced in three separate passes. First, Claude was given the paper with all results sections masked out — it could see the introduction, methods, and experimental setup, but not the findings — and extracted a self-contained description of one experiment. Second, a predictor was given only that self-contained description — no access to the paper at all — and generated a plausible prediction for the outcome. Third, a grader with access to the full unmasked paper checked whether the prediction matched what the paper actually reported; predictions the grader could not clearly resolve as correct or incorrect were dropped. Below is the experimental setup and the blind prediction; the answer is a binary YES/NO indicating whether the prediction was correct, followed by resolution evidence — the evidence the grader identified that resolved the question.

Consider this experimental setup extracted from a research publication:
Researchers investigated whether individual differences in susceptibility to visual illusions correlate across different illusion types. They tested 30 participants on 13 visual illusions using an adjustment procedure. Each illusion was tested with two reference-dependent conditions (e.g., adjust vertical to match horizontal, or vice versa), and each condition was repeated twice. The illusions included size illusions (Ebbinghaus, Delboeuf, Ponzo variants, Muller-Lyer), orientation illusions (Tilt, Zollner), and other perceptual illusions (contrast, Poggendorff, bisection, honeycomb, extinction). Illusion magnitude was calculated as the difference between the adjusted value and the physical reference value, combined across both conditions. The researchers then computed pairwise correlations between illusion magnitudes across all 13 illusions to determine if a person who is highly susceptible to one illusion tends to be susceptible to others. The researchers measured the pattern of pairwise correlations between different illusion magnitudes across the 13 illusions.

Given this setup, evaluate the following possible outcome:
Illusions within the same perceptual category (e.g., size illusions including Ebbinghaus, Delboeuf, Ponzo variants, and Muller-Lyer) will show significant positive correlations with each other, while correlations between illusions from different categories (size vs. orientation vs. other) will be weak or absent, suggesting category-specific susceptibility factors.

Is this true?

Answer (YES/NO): NO